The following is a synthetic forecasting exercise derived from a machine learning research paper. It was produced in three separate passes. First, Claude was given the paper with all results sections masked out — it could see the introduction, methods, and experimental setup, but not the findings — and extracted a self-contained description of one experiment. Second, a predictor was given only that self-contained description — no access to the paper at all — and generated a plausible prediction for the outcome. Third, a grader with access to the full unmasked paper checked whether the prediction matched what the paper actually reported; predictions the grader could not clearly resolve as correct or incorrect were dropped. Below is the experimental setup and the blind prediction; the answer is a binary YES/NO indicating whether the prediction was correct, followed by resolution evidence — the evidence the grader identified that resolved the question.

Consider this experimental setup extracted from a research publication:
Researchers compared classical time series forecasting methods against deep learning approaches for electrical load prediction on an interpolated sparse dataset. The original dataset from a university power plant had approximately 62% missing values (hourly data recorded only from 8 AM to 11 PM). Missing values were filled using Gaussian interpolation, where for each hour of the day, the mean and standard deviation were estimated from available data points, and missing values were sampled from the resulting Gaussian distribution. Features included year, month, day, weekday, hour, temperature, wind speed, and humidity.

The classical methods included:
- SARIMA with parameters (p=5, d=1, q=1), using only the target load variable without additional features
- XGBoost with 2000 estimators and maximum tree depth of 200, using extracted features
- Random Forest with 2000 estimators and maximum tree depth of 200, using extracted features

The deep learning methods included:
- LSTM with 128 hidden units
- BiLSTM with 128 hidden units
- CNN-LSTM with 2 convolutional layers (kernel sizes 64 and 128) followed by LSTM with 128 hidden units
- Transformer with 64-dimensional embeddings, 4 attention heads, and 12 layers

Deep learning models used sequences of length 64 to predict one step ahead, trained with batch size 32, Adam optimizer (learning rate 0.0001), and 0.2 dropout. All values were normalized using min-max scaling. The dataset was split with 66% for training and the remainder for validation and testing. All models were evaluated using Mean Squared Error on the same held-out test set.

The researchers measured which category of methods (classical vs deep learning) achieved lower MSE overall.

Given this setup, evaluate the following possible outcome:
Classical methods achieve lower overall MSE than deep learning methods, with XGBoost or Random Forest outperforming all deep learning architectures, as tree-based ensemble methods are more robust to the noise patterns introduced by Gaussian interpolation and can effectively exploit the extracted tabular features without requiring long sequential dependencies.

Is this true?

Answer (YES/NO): NO